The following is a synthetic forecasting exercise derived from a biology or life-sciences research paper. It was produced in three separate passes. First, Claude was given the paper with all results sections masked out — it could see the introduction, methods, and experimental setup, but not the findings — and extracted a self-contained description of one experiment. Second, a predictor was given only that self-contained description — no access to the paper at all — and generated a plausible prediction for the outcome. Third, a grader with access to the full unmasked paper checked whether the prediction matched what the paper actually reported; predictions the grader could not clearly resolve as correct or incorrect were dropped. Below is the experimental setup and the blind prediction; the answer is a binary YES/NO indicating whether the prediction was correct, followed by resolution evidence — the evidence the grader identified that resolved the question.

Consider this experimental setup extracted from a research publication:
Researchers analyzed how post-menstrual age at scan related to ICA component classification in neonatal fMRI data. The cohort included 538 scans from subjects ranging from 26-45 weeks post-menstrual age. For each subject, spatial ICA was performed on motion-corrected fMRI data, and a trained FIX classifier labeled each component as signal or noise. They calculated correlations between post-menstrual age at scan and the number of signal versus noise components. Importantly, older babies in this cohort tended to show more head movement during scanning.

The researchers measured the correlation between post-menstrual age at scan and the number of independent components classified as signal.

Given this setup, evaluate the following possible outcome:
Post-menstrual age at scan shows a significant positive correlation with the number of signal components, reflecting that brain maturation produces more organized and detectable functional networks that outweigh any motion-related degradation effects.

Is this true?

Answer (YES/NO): YES